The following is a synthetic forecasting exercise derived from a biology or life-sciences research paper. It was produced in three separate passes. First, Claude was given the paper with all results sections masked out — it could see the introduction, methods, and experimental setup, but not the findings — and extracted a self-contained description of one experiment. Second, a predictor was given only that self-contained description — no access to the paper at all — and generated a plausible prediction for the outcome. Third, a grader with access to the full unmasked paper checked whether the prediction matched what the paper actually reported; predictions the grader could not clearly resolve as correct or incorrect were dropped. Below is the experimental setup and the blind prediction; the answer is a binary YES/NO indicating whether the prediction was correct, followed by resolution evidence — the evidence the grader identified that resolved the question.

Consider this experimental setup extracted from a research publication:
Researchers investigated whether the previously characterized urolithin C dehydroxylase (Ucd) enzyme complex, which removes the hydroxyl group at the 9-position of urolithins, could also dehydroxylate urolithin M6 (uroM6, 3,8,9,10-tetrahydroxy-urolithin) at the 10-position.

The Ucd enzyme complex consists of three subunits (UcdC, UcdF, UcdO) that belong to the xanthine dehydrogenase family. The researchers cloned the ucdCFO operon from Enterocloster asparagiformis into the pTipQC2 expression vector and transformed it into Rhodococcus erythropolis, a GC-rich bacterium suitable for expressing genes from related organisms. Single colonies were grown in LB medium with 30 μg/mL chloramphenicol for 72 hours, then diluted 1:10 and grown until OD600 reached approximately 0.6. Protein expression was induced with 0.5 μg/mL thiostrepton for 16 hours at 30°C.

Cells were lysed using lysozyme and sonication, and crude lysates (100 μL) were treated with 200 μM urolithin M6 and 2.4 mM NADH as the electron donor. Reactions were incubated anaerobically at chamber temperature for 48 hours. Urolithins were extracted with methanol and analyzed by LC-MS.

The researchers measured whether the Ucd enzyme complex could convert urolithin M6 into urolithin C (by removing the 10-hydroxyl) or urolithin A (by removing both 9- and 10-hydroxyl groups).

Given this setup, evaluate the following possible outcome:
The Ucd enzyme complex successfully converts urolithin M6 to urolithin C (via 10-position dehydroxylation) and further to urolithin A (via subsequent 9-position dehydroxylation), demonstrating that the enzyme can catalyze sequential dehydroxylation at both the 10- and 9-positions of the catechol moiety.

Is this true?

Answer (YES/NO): NO